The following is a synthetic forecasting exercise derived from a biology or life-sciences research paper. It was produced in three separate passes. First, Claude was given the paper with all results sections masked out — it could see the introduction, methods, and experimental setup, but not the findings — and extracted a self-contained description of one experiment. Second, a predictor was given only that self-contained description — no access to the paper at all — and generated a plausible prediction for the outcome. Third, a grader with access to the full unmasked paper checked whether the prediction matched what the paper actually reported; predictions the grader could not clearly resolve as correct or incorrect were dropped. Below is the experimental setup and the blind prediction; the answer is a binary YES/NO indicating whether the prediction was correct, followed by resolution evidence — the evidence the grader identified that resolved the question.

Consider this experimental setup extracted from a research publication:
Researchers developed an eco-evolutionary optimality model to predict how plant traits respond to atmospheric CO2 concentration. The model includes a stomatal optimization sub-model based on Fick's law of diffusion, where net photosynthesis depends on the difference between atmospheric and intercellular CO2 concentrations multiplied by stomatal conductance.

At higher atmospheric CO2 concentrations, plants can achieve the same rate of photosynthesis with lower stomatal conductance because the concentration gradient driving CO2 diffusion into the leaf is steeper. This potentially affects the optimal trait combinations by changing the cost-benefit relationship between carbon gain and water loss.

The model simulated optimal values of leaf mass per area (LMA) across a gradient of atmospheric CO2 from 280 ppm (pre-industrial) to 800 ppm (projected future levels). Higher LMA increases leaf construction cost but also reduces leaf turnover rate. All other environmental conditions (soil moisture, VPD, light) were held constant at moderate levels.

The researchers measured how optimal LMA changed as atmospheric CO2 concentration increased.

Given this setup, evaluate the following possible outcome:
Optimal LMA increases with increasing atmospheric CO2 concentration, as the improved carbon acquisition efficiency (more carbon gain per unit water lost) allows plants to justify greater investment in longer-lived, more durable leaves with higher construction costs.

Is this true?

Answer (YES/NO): NO